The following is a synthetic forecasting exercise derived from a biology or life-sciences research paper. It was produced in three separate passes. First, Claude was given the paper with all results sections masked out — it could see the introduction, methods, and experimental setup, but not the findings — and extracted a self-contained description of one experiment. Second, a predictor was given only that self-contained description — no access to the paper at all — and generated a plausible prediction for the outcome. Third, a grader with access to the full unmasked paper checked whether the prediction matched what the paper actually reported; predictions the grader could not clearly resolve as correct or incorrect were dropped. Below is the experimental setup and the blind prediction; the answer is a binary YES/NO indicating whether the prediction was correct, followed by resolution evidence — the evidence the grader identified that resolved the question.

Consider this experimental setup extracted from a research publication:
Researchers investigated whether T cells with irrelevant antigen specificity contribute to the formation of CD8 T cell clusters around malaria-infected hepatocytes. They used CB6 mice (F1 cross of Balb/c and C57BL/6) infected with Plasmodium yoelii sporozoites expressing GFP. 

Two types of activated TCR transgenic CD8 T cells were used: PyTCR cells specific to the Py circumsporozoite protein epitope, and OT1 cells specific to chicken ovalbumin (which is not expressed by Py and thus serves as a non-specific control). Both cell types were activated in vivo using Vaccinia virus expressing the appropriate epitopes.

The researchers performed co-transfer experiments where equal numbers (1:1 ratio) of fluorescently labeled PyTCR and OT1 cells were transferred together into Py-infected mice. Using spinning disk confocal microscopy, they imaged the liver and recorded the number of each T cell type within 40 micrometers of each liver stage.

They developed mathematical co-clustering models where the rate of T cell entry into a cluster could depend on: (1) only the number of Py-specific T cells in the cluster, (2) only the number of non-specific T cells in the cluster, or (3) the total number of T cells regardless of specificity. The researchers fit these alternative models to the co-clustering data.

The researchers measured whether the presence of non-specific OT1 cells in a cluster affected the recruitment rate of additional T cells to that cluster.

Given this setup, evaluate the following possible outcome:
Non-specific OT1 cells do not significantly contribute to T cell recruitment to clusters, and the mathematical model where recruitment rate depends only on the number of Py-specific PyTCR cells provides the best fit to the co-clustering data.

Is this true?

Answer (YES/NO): YES